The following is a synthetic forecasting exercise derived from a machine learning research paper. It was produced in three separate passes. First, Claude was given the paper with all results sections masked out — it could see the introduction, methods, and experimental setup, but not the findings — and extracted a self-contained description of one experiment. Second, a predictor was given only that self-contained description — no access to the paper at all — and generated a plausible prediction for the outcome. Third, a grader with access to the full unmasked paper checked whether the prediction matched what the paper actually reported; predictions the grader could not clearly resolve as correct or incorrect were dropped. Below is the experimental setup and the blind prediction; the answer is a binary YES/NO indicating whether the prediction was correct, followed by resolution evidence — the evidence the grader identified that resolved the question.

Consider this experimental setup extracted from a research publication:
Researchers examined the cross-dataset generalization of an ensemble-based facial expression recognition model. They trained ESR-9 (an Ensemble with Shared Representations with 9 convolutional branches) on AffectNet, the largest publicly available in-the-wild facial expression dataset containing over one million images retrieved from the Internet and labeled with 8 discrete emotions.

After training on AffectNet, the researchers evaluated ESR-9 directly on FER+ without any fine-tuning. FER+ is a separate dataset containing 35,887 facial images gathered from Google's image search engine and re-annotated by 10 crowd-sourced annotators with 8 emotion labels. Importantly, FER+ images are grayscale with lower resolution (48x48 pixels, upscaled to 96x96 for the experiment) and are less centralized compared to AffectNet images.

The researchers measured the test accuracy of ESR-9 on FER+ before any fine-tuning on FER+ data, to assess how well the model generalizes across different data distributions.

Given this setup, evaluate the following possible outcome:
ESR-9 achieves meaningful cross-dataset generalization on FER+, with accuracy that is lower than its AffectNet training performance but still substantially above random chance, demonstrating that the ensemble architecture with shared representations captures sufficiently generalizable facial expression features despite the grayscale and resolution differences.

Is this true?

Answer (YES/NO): YES